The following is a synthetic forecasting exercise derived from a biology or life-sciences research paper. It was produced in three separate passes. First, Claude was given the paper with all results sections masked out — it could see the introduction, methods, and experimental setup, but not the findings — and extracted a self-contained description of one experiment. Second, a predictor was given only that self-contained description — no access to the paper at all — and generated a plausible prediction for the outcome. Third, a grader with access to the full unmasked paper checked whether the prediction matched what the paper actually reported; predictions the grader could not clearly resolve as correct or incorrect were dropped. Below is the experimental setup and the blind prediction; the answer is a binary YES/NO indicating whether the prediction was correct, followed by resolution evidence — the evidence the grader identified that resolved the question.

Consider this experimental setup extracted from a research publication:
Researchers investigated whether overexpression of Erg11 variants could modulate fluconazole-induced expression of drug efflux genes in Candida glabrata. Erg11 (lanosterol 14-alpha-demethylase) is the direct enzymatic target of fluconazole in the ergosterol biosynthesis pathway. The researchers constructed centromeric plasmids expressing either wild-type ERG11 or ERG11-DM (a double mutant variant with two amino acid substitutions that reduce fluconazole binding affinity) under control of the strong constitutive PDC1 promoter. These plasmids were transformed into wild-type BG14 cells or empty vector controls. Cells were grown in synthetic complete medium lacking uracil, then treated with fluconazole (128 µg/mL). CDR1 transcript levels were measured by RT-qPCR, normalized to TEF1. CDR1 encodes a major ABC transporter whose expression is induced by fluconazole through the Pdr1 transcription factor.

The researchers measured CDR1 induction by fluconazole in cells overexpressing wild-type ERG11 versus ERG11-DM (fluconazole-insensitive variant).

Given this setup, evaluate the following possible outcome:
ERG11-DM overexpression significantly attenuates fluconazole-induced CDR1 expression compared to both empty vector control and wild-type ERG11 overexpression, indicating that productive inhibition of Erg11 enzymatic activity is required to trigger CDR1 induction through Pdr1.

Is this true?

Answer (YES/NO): YES